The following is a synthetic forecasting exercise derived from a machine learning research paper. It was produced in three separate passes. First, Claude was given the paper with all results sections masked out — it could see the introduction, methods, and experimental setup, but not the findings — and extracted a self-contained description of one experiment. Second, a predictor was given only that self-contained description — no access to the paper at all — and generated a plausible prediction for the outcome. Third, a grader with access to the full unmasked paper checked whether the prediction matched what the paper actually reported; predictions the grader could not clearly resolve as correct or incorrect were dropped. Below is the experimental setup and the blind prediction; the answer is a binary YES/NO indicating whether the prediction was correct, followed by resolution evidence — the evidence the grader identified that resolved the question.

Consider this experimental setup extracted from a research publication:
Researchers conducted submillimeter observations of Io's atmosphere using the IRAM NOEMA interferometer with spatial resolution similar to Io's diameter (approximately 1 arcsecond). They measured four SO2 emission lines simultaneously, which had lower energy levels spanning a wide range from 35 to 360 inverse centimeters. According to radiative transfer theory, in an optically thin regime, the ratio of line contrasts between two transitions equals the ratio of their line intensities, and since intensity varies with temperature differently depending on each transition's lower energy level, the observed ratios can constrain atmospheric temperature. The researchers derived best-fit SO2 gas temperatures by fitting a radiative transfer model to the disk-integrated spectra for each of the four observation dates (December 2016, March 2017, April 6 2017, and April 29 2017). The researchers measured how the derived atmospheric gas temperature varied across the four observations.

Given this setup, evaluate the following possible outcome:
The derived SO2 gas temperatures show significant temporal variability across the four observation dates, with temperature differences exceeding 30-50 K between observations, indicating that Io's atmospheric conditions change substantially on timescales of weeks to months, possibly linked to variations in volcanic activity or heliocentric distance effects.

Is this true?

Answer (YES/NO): NO